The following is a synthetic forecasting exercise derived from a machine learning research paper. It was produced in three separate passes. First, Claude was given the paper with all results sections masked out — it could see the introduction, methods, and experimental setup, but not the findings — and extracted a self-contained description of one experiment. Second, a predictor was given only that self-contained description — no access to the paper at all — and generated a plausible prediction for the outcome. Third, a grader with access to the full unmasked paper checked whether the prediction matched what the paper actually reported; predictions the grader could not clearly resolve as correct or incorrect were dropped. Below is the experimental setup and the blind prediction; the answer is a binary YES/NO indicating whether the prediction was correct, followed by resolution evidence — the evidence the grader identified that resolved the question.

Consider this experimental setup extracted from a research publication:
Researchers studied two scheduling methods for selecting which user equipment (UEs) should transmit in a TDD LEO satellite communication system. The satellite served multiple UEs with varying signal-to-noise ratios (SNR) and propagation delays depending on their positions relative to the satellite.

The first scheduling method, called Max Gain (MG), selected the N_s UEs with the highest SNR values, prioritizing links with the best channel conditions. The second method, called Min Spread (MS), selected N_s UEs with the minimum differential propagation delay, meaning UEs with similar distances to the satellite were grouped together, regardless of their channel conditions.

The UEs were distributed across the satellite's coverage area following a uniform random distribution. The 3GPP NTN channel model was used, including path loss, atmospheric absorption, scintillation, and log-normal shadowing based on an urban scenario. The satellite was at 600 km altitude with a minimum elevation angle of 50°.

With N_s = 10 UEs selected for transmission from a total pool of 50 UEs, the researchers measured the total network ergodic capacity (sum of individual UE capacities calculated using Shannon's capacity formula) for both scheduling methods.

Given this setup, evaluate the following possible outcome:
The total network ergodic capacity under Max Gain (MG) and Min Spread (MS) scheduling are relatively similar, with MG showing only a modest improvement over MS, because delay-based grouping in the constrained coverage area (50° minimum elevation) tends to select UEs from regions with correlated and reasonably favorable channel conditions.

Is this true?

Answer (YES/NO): NO